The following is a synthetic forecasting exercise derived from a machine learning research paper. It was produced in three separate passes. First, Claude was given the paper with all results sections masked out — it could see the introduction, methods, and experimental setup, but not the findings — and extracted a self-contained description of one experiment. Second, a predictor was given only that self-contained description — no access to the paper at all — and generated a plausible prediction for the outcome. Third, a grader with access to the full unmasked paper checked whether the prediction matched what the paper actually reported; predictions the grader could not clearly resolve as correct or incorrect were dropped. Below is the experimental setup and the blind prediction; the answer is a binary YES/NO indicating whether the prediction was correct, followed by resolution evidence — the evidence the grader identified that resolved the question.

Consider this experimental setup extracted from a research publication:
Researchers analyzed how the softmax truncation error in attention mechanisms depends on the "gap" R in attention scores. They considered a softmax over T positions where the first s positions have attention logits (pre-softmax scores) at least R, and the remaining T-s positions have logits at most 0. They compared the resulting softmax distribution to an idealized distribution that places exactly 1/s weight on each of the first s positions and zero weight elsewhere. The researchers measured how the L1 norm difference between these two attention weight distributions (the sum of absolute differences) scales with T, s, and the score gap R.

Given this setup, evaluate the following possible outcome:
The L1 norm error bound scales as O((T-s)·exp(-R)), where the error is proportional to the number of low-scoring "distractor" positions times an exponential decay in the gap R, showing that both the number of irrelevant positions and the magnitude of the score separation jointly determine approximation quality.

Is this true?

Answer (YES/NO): NO